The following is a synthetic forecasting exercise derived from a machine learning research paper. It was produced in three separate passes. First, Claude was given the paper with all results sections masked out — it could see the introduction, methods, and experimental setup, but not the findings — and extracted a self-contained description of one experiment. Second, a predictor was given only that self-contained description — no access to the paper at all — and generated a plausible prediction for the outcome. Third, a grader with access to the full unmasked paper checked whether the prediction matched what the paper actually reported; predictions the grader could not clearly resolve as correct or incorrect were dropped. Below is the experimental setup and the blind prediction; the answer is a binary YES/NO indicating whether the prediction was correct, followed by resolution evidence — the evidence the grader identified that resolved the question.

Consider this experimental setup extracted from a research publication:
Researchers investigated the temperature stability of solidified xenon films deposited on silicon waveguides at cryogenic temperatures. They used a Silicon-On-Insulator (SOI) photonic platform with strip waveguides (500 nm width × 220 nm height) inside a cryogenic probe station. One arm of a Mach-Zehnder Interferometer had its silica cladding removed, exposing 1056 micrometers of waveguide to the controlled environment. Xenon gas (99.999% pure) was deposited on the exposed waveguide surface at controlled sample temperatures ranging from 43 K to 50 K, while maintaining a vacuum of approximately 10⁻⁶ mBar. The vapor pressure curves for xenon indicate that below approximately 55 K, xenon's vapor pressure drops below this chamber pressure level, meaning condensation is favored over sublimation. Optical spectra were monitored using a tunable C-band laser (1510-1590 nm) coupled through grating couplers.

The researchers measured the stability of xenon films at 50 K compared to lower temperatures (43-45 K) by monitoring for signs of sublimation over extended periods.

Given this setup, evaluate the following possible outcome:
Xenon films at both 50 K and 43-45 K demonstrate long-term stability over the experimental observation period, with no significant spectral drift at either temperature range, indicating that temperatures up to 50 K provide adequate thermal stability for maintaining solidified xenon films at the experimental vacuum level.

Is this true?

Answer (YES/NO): NO